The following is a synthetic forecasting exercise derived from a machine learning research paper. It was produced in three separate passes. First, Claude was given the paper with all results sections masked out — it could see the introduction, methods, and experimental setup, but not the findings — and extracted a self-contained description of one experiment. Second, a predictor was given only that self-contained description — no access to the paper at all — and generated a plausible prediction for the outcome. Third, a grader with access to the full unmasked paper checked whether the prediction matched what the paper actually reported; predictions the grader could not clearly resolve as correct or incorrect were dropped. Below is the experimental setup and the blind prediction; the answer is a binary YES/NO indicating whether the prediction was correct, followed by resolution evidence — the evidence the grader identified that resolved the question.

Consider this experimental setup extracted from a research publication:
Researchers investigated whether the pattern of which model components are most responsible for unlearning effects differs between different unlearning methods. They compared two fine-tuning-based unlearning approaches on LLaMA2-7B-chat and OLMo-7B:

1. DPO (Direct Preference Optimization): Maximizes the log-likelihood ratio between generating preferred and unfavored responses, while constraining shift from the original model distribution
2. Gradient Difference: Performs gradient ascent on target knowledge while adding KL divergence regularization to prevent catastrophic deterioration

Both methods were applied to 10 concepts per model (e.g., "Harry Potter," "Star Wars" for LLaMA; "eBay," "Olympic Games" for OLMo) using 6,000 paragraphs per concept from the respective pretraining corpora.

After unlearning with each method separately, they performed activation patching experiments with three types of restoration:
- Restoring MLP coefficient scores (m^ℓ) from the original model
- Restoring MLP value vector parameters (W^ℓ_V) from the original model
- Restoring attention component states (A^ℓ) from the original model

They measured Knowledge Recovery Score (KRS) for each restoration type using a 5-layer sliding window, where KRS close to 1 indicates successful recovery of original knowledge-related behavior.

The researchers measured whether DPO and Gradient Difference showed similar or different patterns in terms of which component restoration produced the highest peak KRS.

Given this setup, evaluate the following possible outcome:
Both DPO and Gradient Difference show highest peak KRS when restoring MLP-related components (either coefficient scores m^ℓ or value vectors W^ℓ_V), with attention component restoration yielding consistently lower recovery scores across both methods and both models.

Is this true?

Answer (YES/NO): NO